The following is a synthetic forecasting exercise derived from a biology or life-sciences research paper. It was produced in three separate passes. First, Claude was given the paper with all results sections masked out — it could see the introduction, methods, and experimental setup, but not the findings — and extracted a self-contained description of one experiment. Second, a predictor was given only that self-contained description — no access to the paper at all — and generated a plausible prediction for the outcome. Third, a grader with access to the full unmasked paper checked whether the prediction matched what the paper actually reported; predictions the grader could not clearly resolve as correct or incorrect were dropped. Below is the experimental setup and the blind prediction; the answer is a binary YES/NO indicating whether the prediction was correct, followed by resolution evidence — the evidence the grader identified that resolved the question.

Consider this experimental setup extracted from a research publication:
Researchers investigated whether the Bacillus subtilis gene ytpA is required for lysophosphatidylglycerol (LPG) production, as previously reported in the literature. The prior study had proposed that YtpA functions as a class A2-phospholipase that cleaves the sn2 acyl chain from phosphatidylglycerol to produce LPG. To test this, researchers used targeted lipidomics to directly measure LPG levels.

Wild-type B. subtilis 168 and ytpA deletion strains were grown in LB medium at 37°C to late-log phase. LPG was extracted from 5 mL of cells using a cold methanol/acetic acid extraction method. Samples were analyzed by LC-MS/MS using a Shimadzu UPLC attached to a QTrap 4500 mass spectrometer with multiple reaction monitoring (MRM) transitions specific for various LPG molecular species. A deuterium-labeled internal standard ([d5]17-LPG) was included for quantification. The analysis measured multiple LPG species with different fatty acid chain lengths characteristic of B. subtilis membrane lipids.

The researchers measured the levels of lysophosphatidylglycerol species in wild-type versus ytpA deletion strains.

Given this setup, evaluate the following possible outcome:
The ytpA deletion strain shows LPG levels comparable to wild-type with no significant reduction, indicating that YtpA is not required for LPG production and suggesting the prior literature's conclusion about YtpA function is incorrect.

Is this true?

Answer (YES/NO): NO